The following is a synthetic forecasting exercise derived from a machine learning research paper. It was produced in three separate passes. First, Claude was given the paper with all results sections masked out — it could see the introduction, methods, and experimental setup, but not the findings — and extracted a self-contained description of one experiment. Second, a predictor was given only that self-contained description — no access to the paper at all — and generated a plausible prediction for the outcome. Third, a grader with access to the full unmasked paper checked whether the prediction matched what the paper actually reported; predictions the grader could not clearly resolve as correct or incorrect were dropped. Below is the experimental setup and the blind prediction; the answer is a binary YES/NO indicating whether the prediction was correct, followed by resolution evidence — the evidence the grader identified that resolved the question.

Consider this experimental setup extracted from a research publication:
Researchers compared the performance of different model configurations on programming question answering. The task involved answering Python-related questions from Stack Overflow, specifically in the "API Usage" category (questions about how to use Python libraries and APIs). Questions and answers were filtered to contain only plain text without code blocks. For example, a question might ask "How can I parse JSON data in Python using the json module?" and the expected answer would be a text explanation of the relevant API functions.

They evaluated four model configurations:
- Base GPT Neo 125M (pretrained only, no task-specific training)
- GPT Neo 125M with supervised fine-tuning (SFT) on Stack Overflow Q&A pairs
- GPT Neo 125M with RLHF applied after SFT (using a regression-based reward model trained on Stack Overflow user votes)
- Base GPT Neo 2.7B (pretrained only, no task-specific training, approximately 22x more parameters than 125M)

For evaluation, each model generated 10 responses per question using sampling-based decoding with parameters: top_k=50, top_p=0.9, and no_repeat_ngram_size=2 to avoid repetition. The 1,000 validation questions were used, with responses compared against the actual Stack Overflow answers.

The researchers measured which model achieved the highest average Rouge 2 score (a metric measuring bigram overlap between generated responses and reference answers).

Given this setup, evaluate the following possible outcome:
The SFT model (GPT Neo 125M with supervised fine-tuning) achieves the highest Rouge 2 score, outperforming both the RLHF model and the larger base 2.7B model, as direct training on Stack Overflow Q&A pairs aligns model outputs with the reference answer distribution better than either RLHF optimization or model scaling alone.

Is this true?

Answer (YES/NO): NO